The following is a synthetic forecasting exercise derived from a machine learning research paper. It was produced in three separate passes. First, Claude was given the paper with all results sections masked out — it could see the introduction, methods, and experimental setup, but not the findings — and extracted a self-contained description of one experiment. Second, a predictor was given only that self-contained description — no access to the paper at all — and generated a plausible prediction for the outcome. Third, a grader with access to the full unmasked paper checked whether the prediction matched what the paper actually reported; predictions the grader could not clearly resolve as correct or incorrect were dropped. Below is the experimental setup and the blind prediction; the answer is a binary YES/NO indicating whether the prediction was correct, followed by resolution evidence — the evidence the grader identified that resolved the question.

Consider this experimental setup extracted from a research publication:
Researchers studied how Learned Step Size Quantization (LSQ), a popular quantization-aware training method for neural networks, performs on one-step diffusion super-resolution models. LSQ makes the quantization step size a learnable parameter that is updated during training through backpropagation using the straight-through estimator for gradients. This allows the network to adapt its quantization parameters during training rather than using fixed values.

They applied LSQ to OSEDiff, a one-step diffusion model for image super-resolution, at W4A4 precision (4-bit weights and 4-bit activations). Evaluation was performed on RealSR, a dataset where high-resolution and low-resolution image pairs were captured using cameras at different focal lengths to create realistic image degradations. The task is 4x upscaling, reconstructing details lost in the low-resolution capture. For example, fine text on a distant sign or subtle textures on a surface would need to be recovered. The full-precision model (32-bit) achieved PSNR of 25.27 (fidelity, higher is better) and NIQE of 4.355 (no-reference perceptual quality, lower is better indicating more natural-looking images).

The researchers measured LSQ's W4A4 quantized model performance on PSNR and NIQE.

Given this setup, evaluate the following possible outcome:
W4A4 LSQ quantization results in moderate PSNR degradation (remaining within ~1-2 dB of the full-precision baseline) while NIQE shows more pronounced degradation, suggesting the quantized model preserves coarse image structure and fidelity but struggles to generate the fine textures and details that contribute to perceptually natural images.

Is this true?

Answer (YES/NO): NO